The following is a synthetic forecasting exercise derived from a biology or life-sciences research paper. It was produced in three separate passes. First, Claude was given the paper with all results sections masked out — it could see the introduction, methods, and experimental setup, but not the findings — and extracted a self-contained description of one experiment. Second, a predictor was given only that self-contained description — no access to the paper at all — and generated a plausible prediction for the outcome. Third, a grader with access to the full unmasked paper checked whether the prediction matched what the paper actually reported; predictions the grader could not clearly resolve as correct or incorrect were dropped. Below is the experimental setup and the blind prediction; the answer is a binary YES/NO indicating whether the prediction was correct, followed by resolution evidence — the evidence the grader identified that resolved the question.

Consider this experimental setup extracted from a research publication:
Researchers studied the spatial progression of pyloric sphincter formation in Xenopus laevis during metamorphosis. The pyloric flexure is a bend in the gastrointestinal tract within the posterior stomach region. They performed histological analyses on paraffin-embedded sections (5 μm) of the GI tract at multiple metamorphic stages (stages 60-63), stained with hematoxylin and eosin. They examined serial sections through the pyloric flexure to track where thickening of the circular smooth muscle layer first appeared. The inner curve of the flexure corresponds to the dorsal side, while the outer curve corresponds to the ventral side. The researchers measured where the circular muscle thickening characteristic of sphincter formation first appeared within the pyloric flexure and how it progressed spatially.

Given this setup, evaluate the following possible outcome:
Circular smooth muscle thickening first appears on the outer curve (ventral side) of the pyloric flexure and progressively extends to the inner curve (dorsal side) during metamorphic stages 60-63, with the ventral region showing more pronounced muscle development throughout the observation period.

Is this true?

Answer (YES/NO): NO